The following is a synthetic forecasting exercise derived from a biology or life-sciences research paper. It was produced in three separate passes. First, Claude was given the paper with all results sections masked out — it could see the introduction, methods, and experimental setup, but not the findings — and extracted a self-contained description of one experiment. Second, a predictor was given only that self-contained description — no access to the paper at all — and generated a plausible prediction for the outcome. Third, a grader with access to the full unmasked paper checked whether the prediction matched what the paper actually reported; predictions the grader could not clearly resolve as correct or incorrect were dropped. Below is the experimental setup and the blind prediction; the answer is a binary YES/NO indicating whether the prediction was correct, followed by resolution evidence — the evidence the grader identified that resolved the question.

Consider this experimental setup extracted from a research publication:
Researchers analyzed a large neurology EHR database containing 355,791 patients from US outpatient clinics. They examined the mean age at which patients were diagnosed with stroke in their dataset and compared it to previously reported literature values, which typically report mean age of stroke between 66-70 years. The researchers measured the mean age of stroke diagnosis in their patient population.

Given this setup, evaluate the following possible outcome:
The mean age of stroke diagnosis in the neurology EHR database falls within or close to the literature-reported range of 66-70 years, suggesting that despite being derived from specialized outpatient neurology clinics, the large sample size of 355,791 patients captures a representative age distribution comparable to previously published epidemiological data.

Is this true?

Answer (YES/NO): NO